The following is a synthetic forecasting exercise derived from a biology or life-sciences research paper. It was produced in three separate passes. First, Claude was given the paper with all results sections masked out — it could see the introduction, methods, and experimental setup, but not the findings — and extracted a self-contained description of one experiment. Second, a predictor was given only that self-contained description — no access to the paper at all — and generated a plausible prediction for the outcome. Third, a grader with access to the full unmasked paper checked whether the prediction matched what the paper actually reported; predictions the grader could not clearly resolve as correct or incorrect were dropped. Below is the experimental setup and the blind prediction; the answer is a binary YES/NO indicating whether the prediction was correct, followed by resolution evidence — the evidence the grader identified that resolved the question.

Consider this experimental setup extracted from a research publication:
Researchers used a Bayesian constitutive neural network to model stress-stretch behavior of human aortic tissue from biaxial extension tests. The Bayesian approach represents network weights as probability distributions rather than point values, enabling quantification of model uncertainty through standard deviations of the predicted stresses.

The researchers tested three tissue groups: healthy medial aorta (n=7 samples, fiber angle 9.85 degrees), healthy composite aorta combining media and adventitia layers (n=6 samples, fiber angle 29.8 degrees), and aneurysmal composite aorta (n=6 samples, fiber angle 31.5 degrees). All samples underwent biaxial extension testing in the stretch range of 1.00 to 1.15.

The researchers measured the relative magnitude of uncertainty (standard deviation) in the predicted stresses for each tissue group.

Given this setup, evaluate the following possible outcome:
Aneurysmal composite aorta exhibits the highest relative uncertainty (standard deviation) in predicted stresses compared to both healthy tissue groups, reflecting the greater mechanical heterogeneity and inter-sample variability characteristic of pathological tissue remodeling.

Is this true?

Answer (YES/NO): YES